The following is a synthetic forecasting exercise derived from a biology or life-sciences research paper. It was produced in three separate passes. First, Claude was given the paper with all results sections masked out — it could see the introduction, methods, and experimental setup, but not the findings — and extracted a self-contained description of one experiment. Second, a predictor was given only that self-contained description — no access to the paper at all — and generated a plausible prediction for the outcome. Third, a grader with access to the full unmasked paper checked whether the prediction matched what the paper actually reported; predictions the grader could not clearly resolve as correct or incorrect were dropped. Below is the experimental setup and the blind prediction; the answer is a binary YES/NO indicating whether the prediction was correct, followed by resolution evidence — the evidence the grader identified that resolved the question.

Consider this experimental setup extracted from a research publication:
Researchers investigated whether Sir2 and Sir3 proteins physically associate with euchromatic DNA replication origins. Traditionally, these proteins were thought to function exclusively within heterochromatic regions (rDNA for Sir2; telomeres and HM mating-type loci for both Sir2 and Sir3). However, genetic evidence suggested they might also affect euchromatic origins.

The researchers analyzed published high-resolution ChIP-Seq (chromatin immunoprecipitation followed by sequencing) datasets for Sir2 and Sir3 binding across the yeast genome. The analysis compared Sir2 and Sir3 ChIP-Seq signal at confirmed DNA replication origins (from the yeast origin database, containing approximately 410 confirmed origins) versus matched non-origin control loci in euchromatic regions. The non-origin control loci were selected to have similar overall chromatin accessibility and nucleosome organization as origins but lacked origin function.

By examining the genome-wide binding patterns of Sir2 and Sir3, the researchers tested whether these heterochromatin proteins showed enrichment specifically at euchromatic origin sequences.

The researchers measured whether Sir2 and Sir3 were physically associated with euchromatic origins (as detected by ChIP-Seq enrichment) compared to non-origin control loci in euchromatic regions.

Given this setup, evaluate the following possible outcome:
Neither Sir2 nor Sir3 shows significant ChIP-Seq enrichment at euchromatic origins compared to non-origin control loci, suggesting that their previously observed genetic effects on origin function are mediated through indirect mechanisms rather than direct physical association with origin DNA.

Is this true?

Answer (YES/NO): NO